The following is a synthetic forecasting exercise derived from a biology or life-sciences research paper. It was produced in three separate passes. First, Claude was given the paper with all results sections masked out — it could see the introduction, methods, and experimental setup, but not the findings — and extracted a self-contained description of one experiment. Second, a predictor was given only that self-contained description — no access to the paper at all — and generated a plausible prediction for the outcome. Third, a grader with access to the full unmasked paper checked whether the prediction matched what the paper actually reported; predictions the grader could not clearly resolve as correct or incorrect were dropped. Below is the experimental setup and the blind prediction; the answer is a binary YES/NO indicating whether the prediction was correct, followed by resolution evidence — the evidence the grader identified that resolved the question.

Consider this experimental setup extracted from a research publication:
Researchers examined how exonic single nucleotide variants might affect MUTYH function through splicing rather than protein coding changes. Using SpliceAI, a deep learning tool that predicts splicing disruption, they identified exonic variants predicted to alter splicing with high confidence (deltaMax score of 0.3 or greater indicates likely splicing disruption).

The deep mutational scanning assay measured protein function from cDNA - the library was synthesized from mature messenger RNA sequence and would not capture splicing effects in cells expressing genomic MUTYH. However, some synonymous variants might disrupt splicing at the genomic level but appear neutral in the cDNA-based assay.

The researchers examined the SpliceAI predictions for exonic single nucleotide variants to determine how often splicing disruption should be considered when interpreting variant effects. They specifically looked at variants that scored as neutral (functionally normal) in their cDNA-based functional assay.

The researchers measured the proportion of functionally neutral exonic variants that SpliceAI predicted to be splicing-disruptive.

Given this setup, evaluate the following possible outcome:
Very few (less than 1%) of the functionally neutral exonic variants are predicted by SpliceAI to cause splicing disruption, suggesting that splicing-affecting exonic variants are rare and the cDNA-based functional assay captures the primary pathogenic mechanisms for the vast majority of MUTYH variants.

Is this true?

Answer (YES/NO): NO